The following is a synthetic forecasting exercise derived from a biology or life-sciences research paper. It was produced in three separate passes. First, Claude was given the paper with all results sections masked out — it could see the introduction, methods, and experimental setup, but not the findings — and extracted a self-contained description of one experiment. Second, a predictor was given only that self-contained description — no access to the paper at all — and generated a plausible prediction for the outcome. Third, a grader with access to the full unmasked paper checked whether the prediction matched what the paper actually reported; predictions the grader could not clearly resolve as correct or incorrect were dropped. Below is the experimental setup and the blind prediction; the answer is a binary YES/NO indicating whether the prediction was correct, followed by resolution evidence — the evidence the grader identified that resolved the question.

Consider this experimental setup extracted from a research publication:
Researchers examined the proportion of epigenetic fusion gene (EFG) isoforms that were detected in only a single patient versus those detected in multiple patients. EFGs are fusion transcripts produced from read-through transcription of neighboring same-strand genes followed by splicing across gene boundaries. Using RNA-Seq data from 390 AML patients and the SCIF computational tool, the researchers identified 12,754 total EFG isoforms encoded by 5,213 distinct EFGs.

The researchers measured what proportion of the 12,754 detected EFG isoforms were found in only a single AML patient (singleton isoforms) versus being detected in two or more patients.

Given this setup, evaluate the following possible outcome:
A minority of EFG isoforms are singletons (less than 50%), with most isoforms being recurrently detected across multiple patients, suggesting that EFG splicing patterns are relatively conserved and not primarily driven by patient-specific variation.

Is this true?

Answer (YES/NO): NO